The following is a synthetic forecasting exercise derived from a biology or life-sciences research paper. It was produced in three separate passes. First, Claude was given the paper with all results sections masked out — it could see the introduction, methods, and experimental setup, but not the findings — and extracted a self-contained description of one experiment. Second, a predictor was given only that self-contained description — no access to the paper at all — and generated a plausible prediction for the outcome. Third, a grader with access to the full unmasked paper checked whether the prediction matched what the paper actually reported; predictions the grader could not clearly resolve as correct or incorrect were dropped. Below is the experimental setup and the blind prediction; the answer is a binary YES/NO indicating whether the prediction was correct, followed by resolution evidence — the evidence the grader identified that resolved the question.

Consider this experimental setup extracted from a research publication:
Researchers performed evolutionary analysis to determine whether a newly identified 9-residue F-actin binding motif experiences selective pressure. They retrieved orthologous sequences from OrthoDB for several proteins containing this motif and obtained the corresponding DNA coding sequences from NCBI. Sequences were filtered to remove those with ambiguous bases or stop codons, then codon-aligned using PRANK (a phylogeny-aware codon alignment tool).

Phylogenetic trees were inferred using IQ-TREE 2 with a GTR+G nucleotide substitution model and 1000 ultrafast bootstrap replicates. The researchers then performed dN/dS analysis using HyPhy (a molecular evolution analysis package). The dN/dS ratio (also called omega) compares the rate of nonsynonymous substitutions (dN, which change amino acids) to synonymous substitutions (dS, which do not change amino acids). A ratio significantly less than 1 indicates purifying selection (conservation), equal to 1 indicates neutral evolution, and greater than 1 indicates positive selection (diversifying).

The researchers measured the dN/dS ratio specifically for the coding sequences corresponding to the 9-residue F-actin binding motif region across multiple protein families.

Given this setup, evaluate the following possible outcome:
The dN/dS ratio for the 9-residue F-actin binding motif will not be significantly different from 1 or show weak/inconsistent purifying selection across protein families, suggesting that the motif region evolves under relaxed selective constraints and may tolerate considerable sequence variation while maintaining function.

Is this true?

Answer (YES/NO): NO